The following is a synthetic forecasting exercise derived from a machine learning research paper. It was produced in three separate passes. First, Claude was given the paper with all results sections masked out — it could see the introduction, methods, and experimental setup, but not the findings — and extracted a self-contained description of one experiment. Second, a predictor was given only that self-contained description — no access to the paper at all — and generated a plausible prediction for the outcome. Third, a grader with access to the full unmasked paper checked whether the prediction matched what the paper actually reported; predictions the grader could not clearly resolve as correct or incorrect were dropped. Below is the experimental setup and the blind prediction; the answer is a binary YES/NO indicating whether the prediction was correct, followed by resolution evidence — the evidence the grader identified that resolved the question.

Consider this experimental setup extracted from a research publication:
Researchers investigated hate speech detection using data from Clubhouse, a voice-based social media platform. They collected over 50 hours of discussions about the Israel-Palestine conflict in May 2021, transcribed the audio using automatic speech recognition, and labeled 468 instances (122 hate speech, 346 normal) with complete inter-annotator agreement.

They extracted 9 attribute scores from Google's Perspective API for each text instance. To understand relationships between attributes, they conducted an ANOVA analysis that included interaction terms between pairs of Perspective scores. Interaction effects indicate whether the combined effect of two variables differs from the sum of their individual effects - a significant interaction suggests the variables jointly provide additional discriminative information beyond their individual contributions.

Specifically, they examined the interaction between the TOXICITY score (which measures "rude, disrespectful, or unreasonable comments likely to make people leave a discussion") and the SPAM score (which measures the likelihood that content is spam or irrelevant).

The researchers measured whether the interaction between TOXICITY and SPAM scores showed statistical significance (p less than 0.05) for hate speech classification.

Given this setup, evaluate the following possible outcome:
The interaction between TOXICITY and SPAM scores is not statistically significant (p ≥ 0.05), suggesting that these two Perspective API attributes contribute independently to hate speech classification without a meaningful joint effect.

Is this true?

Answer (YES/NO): NO